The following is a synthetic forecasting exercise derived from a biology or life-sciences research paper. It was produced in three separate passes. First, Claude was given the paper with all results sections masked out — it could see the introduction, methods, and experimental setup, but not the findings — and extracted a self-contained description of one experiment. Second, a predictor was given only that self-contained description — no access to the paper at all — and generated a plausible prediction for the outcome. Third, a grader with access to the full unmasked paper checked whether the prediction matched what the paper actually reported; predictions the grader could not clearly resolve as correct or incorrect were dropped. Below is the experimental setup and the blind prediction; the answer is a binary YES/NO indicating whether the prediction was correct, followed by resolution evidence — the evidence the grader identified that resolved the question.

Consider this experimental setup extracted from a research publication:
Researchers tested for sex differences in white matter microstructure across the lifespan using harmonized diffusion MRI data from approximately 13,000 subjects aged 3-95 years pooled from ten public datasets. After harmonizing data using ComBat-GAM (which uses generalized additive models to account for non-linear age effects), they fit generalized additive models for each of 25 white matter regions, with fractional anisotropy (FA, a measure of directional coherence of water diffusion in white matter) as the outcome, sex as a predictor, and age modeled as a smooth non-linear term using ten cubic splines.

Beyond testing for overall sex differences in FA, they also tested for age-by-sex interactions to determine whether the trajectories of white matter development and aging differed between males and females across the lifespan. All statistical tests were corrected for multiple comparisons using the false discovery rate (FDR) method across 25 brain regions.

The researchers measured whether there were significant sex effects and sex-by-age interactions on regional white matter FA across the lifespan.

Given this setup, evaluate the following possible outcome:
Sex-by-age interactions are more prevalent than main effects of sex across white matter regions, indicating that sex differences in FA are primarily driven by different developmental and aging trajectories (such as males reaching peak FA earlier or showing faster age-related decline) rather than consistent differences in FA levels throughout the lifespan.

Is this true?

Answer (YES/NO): NO